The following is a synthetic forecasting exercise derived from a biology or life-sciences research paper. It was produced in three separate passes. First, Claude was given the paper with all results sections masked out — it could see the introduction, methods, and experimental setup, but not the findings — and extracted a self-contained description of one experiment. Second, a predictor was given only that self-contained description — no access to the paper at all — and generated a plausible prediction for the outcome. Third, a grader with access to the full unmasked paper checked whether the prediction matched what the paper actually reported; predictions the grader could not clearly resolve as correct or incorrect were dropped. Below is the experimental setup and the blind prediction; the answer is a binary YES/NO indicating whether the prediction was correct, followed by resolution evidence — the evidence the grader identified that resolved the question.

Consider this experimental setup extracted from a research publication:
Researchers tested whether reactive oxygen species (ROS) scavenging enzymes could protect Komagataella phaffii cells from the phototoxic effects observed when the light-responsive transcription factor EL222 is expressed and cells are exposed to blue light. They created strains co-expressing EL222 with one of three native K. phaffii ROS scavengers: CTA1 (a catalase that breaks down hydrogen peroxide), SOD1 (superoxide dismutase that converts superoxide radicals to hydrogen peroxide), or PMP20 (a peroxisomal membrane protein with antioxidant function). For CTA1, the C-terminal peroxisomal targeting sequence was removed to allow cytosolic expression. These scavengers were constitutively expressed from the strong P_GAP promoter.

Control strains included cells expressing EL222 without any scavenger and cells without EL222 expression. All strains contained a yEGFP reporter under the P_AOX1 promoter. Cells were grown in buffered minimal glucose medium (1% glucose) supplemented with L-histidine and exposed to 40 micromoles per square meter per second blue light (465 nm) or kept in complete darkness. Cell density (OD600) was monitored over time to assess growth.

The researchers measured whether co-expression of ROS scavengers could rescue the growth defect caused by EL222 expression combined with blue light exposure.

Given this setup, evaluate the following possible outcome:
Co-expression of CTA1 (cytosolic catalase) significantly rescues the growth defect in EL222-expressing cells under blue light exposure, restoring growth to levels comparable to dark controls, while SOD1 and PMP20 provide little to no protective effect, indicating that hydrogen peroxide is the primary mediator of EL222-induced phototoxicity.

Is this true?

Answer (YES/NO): NO